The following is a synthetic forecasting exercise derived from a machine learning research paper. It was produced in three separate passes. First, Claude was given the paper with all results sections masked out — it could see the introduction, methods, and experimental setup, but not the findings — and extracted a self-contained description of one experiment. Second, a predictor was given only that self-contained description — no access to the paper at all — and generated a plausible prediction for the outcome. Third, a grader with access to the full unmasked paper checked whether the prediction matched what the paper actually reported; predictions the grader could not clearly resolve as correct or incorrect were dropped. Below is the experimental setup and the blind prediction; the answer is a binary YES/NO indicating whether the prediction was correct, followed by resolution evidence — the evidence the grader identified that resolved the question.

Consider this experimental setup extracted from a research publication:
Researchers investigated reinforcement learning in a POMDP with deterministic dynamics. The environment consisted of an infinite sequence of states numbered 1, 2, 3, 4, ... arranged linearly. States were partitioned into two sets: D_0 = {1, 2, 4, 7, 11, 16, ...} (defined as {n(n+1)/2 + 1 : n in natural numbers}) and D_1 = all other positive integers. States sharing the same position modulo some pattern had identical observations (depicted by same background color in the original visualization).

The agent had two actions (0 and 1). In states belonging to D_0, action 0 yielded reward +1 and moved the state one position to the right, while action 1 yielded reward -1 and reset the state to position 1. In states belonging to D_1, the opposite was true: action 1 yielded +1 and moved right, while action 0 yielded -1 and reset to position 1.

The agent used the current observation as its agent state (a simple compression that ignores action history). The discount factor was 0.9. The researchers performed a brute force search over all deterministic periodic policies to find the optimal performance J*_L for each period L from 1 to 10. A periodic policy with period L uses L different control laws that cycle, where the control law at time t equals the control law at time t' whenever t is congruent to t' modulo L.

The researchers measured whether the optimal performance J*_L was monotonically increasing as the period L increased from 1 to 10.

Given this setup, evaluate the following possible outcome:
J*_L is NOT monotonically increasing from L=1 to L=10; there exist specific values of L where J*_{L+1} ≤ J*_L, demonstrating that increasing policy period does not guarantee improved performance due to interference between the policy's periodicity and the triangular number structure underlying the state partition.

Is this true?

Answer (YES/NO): YES